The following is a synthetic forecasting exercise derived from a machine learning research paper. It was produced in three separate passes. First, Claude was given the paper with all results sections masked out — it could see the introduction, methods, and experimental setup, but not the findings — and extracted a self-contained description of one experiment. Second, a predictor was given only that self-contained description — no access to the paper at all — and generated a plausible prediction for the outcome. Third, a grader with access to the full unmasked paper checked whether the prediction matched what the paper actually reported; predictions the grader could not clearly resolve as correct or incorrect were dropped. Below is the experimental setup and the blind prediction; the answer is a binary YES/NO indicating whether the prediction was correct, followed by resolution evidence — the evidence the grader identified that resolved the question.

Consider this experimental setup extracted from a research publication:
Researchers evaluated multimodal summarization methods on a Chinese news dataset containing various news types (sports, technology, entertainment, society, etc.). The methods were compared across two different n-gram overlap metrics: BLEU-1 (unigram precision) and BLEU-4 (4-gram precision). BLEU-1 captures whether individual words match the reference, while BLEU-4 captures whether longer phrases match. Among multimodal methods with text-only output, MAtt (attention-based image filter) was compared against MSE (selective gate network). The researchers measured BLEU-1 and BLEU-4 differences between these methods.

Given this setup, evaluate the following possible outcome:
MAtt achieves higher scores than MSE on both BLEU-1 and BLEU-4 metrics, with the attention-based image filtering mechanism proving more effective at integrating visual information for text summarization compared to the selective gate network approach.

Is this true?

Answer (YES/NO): NO